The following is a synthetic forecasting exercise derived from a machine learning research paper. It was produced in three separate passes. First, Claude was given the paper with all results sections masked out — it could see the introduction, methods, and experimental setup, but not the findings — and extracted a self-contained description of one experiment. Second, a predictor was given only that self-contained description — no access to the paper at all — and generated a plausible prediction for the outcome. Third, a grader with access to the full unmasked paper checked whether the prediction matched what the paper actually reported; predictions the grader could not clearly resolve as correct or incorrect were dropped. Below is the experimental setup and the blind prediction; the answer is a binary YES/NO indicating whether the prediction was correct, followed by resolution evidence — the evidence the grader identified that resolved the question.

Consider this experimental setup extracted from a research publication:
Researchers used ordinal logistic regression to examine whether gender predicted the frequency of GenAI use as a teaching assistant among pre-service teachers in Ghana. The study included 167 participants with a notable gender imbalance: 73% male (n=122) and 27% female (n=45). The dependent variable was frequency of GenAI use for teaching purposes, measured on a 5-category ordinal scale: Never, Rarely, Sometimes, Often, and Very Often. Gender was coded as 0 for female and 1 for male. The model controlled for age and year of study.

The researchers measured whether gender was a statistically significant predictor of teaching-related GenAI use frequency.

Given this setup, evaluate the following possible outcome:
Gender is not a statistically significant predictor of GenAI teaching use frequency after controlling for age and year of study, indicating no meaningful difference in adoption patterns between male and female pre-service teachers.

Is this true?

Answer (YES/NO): YES